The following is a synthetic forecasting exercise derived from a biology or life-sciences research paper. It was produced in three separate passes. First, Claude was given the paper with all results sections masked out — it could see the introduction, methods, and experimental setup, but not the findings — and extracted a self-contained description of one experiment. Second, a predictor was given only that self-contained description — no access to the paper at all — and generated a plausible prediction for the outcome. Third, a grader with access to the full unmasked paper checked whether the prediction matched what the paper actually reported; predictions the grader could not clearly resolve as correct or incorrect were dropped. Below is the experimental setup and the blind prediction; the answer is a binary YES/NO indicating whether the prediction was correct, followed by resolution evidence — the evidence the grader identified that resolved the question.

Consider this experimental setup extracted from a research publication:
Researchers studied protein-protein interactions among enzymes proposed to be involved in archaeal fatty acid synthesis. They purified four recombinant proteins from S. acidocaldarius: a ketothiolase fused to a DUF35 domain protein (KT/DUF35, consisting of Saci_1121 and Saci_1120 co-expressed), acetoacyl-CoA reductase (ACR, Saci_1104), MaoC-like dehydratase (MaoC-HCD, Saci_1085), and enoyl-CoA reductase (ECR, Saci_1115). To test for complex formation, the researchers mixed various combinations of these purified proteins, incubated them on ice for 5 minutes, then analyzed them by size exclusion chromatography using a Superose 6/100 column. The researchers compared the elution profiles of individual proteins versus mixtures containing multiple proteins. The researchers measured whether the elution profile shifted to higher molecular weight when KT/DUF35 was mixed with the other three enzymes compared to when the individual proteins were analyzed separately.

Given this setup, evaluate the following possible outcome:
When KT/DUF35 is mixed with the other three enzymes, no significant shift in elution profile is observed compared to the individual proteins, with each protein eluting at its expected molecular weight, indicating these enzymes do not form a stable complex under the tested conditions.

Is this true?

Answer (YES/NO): NO